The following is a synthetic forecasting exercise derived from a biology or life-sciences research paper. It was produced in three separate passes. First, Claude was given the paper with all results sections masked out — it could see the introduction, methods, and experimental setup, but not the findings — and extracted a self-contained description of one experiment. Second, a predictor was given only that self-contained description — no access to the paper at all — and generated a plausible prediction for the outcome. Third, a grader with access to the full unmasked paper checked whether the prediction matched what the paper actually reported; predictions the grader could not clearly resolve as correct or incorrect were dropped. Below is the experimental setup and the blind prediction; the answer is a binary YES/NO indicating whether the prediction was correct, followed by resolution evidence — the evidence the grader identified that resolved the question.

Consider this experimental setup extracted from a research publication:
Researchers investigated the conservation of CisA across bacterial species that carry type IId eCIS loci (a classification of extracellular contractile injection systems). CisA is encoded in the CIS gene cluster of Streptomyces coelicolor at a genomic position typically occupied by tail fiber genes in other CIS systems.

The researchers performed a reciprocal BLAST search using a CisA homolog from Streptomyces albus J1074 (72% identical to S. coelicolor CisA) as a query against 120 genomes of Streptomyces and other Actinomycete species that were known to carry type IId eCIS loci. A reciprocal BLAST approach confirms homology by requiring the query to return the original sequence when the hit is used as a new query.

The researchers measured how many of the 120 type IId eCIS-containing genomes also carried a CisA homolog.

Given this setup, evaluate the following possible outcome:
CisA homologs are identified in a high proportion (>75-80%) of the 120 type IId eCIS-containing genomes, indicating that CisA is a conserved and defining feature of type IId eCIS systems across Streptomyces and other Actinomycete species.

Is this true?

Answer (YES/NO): NO